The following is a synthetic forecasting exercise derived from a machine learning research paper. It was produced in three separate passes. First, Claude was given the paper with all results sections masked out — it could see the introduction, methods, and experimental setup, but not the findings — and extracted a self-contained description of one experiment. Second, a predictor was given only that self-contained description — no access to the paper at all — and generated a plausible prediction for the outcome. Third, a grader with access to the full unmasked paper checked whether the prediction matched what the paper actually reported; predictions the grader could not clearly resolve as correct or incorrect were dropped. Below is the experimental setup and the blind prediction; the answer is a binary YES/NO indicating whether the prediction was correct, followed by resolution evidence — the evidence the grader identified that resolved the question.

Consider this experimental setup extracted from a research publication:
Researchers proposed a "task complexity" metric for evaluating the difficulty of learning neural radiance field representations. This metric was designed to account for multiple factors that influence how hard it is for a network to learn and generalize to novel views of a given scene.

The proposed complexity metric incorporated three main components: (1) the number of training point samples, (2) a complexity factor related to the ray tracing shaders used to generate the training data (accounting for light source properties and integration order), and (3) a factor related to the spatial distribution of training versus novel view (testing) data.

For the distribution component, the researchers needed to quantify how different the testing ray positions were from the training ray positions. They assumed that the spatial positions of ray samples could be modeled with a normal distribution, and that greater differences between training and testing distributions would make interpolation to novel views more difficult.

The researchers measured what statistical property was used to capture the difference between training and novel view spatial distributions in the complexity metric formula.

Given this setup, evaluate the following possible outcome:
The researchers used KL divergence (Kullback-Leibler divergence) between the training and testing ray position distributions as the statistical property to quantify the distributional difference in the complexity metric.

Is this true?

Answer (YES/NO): NO